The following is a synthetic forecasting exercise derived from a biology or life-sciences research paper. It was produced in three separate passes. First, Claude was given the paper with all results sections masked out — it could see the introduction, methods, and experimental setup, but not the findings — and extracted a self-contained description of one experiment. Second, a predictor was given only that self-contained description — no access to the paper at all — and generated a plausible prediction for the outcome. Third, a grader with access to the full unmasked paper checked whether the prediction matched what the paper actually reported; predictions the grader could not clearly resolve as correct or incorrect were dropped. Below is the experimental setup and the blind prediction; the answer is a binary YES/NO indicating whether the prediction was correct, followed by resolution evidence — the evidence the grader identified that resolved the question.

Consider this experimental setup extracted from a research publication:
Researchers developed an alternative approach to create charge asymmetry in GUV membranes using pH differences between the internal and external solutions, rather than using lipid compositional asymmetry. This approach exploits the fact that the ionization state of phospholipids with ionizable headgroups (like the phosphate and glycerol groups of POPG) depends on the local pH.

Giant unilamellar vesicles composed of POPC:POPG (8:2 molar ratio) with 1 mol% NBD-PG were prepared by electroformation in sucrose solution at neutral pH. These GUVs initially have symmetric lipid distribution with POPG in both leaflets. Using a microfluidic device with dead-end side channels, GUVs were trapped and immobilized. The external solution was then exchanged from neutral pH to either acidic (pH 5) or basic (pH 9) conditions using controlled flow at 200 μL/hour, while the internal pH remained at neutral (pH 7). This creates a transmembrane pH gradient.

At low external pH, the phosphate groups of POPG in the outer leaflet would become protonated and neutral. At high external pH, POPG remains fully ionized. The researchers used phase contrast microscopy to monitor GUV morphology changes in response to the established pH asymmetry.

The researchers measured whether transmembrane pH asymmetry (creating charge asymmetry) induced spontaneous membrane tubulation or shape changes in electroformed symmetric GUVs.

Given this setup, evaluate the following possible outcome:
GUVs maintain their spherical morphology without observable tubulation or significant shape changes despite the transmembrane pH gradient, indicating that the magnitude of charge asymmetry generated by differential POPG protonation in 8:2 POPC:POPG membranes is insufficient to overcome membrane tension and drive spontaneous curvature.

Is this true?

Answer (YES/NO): NO